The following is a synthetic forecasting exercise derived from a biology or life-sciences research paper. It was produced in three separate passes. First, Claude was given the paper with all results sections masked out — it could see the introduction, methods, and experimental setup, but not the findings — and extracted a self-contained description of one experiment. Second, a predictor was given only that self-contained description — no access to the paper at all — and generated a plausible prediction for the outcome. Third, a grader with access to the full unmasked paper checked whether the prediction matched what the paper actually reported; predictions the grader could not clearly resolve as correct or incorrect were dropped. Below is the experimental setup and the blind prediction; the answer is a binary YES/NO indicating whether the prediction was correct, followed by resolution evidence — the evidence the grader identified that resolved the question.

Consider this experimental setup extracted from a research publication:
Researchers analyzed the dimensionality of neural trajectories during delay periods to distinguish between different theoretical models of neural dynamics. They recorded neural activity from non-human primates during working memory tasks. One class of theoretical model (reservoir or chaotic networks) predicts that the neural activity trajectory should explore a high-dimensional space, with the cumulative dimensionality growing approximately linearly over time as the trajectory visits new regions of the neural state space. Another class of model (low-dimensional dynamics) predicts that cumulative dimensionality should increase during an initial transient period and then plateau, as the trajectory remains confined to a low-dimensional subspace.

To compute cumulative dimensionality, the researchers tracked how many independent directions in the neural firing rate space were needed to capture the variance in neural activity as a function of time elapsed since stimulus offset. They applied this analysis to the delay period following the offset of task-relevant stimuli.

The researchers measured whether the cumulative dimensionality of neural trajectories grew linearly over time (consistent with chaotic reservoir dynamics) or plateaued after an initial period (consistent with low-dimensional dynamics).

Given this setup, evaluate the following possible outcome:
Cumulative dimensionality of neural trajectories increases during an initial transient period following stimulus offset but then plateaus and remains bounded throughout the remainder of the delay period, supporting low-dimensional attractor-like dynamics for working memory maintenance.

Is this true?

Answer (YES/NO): YES